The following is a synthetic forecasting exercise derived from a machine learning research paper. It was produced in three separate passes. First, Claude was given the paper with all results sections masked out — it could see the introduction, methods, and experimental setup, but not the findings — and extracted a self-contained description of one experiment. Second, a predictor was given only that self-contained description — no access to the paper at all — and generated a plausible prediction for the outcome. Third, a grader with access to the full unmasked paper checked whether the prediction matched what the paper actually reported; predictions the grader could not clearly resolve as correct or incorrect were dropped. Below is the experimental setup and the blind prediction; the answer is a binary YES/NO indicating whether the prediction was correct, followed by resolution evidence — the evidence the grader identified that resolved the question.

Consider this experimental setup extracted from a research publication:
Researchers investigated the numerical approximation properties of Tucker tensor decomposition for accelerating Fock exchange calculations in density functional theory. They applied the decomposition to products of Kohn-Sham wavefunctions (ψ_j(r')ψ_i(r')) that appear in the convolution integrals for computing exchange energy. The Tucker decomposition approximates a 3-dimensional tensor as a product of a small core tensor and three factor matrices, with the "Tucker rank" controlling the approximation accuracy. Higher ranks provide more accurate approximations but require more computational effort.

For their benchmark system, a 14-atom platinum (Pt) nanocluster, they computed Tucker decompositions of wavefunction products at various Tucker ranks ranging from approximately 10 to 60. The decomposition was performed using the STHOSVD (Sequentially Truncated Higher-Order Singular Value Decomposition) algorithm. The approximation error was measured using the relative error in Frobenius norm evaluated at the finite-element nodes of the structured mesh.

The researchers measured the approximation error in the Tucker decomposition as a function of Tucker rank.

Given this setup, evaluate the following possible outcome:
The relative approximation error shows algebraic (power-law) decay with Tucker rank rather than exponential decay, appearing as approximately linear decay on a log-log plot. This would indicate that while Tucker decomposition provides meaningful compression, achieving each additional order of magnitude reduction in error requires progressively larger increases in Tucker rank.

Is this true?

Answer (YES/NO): NO